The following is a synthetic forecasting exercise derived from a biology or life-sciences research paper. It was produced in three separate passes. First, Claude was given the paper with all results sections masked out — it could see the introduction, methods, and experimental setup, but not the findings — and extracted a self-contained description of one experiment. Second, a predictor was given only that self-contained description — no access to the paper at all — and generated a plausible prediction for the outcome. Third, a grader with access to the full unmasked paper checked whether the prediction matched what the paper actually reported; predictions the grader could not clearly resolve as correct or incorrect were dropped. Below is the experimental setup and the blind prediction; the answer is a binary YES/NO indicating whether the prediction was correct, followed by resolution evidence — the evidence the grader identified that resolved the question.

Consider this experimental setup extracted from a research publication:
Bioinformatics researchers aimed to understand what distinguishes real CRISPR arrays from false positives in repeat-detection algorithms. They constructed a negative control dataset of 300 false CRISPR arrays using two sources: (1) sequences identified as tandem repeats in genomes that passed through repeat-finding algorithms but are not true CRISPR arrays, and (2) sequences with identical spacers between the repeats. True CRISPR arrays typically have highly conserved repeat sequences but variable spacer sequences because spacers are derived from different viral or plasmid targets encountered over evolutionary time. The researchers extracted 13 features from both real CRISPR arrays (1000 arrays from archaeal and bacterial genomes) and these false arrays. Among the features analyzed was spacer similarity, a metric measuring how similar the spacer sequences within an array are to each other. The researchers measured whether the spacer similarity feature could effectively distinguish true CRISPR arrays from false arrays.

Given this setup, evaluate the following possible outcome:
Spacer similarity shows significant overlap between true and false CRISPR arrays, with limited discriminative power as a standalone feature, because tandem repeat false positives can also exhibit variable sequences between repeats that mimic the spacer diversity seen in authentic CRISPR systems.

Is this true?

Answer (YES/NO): NO